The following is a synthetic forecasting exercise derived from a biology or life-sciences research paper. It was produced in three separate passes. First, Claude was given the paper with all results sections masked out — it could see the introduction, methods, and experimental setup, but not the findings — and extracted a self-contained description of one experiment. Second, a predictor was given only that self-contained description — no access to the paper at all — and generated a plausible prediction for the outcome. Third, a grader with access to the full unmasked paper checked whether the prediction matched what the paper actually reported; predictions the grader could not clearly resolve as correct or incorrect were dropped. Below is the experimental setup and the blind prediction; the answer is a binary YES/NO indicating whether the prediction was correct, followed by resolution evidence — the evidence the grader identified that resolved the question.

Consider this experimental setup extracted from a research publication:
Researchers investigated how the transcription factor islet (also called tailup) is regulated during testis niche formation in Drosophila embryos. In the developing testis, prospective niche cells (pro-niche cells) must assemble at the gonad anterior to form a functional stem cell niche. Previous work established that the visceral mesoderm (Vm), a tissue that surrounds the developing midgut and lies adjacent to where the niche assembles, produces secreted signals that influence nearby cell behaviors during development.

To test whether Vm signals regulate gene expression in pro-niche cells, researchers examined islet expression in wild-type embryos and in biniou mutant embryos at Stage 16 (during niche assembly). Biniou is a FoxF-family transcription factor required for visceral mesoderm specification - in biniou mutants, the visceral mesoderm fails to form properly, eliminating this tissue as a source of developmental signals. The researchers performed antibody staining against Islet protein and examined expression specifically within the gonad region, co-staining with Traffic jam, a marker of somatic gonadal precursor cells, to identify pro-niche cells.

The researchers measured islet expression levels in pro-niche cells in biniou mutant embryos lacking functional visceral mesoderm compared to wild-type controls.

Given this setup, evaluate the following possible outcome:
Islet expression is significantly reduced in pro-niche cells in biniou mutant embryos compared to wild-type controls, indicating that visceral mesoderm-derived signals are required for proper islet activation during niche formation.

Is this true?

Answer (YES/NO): YES